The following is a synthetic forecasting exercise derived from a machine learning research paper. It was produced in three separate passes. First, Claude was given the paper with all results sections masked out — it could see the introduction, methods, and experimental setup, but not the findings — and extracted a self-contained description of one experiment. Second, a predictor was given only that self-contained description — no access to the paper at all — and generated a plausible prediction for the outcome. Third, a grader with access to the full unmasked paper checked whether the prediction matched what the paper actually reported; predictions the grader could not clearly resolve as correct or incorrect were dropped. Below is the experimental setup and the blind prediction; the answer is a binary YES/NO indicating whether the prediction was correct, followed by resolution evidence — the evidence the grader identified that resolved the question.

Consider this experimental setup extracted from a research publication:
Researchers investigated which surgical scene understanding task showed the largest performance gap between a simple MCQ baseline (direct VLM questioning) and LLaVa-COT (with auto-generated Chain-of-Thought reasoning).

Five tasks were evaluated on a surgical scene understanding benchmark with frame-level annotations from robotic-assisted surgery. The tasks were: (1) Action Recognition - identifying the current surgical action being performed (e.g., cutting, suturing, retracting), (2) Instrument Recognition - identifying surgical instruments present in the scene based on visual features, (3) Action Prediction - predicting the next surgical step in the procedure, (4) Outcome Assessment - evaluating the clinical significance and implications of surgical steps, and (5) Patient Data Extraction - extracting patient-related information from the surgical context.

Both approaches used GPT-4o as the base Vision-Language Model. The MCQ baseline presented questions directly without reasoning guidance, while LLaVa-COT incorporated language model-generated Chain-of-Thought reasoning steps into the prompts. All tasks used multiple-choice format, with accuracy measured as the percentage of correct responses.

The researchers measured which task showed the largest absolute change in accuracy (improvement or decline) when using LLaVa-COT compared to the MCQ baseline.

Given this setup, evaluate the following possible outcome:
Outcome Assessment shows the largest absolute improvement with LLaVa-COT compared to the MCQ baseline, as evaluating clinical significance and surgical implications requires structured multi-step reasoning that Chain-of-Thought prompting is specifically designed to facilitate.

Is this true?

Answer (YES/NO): NO